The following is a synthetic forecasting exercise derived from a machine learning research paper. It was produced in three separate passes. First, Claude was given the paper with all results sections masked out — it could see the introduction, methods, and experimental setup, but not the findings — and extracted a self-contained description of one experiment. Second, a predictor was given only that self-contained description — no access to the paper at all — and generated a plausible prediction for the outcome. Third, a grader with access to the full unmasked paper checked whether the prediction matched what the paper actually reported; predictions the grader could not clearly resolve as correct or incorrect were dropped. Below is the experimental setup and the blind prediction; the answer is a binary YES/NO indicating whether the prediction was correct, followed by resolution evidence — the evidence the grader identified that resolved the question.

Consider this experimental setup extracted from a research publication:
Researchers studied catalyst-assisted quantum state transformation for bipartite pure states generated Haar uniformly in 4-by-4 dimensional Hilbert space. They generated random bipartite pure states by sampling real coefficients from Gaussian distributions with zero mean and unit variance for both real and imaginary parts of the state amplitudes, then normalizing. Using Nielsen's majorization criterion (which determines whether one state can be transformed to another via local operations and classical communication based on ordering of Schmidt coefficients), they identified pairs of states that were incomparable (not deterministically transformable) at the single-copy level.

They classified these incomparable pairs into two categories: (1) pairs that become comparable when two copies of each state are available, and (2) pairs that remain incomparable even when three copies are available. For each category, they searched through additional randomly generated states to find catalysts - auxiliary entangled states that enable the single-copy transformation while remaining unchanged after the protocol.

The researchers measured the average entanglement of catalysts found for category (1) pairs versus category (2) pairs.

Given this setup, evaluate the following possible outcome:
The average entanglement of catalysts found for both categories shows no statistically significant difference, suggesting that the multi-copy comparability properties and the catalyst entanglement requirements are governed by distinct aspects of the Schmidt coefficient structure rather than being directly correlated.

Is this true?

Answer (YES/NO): NO